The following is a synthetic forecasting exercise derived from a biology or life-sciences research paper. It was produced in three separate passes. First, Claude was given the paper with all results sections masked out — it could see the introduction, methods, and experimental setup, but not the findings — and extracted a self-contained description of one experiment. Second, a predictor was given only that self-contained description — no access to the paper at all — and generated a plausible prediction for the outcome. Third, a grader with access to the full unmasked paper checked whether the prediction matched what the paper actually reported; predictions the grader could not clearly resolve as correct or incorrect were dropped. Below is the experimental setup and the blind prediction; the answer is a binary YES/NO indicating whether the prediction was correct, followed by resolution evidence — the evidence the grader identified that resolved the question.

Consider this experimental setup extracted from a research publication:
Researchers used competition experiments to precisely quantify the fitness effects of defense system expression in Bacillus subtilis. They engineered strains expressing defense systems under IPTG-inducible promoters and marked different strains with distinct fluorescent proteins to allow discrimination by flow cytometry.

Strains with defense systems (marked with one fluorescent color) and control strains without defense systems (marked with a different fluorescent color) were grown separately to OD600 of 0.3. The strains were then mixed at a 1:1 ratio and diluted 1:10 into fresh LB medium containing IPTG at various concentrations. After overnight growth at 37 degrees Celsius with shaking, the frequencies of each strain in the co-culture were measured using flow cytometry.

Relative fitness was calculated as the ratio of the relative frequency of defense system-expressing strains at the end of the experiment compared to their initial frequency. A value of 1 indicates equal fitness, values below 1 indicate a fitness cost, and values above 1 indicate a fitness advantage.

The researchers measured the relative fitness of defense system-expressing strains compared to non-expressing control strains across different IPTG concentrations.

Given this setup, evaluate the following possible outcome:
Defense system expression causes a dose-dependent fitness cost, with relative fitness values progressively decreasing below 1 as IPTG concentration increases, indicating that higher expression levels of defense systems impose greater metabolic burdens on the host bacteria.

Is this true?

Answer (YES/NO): NO